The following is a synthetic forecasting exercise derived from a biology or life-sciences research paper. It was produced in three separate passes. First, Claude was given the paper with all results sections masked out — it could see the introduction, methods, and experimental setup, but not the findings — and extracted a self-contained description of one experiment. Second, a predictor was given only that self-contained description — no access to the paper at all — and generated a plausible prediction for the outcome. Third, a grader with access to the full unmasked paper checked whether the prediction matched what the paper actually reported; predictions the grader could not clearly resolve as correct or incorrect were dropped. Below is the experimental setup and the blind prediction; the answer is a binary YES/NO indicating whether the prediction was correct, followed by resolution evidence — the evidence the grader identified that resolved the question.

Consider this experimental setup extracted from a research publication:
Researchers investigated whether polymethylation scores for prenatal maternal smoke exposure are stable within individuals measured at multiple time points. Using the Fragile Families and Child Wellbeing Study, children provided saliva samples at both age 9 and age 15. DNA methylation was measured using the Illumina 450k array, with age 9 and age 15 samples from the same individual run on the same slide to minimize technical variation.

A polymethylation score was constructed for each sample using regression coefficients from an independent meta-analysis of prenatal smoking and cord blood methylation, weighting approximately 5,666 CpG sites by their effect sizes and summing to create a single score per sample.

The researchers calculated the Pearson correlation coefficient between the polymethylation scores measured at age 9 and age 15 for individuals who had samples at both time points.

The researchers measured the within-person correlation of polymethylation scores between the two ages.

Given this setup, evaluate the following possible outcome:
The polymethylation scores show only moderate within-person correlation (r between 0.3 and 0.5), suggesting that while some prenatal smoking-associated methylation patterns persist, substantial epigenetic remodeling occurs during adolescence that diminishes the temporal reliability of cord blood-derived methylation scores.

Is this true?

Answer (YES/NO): NO